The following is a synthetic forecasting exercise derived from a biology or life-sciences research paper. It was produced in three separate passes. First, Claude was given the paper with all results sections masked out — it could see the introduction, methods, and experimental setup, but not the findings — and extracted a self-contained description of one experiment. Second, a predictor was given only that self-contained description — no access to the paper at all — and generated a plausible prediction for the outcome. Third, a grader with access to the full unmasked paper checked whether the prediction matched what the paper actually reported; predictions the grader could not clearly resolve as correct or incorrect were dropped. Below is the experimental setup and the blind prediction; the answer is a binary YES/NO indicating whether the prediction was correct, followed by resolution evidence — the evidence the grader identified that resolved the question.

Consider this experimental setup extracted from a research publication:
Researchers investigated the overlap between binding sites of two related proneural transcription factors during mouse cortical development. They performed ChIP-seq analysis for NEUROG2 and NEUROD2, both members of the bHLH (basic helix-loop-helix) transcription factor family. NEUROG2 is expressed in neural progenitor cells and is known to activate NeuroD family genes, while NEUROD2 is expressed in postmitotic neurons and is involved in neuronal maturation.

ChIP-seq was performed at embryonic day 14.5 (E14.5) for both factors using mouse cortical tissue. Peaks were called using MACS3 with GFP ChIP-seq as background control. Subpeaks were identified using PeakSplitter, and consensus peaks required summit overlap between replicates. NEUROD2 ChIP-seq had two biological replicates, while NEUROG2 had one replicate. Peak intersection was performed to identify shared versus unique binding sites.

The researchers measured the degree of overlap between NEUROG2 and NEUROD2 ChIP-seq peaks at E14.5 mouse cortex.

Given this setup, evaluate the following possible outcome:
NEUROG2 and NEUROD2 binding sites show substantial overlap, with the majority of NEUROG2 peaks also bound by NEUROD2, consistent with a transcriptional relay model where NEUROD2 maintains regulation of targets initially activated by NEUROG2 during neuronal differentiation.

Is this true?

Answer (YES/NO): YES